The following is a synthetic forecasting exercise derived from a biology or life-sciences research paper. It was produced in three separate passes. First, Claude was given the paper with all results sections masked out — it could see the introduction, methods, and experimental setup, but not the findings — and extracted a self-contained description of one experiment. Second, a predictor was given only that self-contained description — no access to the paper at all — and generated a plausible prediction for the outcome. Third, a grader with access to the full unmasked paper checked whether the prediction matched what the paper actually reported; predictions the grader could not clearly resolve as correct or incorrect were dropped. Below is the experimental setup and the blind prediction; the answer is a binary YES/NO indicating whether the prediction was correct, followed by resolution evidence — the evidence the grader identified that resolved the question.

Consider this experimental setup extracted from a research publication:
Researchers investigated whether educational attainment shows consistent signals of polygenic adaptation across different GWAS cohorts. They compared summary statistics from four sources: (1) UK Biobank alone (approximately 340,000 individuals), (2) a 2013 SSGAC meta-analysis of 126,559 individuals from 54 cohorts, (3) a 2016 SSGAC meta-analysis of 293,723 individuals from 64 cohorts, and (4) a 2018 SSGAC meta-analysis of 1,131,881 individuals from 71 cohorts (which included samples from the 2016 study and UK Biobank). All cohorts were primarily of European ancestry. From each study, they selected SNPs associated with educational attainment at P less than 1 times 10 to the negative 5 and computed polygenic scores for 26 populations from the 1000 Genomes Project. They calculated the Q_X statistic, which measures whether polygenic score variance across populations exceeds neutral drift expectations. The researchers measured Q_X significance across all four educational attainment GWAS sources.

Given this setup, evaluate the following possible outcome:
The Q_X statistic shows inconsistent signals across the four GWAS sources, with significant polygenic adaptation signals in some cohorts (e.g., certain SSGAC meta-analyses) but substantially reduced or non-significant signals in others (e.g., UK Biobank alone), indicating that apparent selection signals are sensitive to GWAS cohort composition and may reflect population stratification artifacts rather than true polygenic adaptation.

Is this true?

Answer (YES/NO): YES